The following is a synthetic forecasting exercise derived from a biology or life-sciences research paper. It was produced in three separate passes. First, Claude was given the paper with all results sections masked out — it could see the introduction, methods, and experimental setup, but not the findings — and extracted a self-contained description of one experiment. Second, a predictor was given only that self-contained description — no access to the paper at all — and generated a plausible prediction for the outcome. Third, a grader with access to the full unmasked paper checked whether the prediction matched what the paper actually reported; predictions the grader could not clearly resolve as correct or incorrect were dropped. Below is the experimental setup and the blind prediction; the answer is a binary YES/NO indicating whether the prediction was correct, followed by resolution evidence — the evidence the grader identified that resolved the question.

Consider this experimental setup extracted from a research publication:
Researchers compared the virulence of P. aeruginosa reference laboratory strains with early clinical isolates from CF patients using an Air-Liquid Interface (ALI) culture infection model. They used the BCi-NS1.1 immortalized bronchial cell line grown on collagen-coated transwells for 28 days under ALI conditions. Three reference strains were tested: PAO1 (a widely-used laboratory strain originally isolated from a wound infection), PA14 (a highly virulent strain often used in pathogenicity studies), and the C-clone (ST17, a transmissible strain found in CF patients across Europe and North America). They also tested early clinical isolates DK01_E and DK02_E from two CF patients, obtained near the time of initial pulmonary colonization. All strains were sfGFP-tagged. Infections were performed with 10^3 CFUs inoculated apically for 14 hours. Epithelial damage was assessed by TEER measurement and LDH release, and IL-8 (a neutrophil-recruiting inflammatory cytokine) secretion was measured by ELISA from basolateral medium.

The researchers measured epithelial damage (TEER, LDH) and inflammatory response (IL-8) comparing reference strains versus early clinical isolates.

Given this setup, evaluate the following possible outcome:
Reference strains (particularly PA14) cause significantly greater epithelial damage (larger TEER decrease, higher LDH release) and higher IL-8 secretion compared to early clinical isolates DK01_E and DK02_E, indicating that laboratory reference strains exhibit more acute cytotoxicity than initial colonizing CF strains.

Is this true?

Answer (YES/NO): NO